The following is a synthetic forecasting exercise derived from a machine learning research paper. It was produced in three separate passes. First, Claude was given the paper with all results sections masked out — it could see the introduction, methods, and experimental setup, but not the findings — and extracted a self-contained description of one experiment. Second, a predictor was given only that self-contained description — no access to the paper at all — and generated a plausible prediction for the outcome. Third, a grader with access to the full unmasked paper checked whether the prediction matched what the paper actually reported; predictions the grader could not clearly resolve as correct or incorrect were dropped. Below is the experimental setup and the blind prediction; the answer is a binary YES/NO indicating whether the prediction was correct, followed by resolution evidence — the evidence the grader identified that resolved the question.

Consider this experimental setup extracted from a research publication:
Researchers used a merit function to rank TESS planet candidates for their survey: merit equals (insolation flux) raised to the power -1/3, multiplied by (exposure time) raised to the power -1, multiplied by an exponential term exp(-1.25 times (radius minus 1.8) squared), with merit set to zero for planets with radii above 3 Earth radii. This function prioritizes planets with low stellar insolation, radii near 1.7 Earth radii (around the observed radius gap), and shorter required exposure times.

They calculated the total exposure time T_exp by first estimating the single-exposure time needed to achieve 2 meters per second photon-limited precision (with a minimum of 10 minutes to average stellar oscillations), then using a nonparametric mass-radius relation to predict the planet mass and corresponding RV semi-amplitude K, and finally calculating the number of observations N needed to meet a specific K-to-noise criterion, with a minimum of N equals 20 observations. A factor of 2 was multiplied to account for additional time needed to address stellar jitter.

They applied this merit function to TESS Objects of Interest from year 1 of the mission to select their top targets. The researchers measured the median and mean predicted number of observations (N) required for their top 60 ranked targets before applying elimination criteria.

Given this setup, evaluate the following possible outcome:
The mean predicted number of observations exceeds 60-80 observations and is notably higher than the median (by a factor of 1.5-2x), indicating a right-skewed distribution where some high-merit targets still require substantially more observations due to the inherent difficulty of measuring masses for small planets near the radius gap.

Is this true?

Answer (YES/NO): NO